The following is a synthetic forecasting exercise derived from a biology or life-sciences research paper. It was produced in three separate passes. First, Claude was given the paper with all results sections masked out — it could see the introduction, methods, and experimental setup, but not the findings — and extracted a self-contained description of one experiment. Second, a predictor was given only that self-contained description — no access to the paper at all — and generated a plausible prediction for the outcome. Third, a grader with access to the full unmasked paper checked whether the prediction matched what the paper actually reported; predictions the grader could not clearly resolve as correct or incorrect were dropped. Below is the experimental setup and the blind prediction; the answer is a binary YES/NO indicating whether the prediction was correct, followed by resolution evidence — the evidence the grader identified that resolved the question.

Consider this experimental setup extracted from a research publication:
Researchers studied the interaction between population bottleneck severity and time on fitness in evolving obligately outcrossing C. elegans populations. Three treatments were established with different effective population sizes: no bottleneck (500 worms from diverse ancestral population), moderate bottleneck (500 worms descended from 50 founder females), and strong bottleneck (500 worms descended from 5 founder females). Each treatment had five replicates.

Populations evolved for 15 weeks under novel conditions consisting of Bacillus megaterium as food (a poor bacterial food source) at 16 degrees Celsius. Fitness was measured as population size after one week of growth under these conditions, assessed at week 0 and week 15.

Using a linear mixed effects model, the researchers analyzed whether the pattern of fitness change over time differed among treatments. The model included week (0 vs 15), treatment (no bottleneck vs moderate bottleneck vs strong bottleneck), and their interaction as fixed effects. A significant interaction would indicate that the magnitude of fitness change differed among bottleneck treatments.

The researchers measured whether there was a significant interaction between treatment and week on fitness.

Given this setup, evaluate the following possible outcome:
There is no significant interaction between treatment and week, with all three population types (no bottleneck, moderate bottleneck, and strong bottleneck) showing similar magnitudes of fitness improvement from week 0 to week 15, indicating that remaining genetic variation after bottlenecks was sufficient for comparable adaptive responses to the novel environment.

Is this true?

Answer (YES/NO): YES